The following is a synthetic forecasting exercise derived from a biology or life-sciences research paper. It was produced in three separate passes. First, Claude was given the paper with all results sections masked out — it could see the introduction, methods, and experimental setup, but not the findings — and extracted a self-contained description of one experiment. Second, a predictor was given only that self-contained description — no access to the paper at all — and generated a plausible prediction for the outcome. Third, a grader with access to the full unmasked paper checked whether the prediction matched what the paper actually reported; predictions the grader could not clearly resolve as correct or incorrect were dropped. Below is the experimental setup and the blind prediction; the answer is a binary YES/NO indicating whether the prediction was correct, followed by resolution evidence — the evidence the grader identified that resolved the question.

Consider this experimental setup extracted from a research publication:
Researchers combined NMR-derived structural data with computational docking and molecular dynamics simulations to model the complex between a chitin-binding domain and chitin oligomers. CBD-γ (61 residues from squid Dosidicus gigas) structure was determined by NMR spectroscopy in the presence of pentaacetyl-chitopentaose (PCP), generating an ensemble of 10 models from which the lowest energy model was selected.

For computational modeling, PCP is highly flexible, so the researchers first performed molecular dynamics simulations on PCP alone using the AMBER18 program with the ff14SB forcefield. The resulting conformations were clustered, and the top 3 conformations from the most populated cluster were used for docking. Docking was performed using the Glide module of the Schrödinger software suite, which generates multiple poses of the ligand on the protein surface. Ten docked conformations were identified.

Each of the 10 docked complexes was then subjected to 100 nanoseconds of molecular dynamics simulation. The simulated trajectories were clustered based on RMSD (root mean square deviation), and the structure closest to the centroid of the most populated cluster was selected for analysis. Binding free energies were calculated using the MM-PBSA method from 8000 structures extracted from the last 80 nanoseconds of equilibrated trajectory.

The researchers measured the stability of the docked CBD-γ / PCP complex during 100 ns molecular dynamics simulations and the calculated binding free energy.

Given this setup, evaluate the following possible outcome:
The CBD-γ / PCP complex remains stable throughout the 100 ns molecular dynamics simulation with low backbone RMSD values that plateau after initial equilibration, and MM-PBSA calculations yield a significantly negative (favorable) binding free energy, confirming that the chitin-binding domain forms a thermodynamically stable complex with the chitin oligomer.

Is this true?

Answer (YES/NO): NO